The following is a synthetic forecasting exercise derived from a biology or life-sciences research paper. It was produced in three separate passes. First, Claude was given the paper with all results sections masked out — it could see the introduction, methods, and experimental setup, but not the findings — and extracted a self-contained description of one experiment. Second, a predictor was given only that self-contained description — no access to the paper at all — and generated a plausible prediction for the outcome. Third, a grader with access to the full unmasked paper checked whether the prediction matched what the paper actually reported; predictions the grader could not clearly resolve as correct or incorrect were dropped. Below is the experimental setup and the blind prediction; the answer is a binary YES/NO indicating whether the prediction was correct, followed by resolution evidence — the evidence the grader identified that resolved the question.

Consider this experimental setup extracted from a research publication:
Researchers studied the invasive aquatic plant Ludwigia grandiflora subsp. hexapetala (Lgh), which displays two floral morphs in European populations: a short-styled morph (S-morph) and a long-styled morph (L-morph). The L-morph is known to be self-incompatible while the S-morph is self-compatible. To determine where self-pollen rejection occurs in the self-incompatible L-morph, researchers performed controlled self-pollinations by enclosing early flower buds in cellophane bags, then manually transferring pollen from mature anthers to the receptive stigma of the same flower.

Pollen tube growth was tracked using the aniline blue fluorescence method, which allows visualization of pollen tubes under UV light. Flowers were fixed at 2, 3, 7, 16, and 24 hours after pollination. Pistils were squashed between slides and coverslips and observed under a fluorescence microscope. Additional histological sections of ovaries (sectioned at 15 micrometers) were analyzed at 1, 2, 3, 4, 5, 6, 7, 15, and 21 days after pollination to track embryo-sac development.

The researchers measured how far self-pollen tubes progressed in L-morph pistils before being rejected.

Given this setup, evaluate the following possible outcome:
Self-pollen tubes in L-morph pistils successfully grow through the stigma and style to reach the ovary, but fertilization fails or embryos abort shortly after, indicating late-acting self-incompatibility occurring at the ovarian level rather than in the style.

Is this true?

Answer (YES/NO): NO